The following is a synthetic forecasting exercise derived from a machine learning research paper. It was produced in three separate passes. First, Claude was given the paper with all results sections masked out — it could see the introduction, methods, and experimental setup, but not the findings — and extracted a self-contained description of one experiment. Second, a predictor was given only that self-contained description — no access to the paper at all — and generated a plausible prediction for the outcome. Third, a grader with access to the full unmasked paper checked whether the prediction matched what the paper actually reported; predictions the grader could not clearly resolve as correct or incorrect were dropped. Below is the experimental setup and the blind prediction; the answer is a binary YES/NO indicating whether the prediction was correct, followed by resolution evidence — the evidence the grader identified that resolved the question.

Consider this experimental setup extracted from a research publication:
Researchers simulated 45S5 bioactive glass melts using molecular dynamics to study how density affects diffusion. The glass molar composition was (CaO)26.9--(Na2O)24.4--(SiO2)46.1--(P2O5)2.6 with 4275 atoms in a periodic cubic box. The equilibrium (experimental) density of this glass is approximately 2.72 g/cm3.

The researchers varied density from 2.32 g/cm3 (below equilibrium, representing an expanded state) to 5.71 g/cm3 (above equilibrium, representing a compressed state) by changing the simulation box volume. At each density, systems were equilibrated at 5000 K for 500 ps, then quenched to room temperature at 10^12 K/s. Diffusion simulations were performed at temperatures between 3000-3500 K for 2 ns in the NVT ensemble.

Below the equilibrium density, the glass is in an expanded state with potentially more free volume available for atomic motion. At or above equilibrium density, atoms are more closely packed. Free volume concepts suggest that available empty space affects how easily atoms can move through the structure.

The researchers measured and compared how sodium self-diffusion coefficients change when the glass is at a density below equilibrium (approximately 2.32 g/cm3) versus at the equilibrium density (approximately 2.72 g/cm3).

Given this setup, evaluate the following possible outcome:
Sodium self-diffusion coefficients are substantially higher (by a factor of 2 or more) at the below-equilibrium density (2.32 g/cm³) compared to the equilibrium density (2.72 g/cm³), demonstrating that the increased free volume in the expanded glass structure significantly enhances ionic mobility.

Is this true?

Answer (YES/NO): NO